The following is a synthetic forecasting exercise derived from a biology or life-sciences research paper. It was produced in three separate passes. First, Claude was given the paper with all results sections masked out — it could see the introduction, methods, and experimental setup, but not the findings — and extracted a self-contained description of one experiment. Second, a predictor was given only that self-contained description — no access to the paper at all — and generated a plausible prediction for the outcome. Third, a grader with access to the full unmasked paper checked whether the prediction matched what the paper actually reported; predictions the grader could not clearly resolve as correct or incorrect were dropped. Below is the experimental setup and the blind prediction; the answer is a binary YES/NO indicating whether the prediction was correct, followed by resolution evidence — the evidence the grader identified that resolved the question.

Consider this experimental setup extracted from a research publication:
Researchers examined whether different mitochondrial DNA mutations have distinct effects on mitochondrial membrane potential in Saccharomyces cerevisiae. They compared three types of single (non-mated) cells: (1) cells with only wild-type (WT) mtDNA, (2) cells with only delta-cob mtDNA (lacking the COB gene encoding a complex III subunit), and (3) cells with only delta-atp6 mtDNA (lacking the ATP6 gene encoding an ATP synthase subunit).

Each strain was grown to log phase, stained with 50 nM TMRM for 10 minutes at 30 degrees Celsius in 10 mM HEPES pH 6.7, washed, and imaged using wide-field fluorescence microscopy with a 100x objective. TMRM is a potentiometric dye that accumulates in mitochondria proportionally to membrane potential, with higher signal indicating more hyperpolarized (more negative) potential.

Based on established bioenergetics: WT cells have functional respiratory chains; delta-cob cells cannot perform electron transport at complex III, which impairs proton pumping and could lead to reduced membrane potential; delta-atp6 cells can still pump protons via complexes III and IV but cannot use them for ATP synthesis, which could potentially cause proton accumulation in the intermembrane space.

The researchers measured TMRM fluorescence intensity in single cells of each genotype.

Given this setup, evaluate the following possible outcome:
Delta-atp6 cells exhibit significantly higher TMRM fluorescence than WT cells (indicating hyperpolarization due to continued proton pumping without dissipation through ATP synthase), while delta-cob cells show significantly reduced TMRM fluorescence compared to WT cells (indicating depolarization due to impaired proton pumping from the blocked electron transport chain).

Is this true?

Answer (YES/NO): NO